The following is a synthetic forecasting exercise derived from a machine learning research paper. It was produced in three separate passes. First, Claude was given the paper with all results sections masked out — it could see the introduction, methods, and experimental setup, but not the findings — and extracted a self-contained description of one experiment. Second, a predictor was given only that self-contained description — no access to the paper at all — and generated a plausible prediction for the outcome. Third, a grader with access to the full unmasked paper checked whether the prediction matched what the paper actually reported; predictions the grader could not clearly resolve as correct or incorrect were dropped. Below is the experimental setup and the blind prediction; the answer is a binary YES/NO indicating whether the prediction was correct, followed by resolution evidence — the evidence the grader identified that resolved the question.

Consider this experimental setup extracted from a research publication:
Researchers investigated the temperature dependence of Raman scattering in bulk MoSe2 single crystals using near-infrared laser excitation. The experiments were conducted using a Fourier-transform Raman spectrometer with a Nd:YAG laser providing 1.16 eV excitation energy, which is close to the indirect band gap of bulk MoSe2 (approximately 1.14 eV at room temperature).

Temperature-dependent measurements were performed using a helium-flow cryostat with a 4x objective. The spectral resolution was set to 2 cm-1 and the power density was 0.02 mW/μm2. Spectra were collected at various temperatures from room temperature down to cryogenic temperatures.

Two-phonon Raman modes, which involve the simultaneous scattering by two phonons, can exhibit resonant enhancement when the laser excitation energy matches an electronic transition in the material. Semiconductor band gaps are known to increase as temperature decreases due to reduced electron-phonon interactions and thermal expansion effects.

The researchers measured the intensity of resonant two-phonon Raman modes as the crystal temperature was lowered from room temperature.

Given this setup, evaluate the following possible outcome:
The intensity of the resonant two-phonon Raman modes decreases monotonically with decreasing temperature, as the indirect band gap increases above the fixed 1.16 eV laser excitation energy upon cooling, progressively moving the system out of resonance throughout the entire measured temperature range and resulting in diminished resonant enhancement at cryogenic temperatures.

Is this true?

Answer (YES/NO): YES